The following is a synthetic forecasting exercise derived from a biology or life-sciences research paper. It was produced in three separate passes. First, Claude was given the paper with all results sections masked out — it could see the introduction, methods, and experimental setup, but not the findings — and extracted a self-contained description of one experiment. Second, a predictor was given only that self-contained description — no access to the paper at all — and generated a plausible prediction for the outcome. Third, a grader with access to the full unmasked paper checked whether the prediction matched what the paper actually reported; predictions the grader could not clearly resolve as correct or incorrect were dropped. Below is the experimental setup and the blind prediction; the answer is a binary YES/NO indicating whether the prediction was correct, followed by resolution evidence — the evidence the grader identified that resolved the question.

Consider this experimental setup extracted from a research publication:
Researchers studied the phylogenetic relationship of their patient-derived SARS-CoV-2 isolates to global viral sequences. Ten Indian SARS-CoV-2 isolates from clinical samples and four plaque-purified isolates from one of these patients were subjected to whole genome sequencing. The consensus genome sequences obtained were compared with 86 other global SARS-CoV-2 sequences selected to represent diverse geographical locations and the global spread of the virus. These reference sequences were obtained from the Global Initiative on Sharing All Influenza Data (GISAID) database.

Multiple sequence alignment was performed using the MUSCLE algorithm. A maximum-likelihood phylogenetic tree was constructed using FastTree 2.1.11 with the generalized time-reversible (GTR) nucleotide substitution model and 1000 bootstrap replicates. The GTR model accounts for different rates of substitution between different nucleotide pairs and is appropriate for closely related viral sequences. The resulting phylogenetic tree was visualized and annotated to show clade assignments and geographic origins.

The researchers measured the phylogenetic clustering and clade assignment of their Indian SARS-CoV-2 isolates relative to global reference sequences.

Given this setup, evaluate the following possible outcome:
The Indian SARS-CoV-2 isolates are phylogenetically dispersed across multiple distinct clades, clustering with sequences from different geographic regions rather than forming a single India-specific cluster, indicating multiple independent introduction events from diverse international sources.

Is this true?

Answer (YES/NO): NO